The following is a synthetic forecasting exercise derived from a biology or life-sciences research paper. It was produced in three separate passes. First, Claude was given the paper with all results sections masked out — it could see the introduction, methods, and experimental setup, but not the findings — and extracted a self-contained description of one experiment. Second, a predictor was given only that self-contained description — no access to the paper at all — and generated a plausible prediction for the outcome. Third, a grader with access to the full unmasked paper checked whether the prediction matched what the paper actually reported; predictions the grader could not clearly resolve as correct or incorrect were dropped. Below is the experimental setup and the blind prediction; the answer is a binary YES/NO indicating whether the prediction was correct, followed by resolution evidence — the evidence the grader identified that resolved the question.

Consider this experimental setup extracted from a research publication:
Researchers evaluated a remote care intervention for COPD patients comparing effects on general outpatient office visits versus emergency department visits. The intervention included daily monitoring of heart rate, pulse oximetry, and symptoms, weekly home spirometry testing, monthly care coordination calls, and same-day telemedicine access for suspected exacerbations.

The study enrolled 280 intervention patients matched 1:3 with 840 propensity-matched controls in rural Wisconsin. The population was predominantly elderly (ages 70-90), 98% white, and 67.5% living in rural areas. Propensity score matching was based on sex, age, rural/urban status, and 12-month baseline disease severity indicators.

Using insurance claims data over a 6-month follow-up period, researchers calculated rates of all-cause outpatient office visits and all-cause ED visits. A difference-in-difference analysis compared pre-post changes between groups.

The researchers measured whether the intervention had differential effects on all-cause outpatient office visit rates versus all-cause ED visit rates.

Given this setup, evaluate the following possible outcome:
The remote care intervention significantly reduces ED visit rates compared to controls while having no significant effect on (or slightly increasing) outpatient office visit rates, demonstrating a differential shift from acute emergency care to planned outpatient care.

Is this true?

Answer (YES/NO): NO